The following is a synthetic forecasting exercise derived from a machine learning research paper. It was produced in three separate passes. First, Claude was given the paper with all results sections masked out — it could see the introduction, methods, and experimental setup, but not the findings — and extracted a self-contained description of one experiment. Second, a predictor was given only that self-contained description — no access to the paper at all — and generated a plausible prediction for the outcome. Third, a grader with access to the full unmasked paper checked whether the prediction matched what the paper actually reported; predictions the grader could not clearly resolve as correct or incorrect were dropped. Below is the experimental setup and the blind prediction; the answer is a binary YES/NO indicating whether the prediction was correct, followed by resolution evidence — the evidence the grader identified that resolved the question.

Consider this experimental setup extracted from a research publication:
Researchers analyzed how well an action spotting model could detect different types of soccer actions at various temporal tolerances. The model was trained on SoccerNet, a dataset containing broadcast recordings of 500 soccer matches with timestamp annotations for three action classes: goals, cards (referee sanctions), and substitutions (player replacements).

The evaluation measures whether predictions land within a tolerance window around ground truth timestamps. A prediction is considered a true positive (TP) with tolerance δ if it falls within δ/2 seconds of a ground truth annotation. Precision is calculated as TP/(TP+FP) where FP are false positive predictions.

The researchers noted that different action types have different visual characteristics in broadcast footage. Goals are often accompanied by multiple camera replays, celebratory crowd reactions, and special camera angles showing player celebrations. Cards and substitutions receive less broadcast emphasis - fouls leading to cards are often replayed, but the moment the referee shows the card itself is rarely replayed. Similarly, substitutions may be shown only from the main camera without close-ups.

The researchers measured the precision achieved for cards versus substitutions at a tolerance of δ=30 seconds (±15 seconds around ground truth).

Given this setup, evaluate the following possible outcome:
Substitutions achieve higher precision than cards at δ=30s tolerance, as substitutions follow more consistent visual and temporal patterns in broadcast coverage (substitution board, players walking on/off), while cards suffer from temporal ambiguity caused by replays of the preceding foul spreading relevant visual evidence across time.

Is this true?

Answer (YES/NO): YES